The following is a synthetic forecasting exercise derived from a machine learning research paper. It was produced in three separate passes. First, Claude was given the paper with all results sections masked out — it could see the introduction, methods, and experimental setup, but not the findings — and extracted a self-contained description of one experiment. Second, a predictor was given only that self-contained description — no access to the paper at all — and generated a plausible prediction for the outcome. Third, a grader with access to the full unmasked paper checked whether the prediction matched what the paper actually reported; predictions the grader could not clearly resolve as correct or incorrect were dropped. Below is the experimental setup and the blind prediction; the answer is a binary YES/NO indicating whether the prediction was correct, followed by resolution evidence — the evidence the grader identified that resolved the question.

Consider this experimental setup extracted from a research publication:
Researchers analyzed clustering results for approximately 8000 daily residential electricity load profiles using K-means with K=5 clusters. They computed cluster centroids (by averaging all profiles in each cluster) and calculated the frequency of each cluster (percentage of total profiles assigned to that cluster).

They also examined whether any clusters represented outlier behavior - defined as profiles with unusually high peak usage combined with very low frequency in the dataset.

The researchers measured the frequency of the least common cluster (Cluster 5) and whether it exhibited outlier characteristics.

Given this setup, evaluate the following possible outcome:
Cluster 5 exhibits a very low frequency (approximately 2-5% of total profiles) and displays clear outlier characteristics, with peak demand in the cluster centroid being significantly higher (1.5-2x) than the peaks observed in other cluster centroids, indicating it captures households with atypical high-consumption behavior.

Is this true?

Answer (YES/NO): NO